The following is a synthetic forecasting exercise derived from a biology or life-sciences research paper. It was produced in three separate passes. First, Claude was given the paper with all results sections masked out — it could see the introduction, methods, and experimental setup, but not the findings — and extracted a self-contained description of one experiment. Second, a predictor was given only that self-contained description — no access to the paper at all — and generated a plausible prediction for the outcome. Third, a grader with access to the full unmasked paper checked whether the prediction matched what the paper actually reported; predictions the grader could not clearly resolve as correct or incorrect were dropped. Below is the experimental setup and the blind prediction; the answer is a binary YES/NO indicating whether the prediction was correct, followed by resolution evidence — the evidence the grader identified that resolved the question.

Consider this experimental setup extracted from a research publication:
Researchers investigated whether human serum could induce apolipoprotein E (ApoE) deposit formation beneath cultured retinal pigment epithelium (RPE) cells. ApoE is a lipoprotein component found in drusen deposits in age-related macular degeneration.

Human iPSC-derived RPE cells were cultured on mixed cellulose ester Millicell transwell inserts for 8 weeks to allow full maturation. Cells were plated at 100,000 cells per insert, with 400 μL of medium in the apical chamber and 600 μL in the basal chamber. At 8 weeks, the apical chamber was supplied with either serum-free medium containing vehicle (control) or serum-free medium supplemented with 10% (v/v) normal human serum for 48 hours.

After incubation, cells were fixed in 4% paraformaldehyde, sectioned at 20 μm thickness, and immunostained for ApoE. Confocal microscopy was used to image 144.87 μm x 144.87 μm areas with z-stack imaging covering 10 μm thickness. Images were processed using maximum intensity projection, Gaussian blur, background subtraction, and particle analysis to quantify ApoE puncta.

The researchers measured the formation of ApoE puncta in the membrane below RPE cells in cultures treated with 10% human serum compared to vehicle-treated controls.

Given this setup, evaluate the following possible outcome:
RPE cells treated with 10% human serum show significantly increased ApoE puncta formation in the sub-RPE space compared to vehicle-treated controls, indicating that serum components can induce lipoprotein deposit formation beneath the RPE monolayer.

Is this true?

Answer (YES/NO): YES